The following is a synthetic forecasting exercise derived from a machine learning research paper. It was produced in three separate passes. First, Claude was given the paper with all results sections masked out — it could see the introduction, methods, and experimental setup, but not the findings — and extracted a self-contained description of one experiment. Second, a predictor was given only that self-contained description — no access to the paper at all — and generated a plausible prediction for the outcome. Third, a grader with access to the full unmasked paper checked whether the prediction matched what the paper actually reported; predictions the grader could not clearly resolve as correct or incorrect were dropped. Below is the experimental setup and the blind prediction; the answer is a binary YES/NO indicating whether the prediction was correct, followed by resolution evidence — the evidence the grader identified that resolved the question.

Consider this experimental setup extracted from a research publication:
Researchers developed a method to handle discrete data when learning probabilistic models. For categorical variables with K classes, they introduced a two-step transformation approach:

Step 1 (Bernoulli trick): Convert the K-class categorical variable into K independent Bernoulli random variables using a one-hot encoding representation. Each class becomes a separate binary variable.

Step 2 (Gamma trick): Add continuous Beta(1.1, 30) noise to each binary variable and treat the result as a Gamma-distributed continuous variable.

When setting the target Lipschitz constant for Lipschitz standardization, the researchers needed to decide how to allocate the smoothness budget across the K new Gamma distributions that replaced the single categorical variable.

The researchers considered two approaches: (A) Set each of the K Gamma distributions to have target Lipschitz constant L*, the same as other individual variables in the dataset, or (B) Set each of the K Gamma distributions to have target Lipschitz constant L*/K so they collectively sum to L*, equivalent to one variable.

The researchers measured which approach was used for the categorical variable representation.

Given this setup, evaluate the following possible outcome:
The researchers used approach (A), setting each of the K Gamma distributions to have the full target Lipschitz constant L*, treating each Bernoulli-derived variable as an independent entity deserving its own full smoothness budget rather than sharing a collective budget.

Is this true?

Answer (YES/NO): NO